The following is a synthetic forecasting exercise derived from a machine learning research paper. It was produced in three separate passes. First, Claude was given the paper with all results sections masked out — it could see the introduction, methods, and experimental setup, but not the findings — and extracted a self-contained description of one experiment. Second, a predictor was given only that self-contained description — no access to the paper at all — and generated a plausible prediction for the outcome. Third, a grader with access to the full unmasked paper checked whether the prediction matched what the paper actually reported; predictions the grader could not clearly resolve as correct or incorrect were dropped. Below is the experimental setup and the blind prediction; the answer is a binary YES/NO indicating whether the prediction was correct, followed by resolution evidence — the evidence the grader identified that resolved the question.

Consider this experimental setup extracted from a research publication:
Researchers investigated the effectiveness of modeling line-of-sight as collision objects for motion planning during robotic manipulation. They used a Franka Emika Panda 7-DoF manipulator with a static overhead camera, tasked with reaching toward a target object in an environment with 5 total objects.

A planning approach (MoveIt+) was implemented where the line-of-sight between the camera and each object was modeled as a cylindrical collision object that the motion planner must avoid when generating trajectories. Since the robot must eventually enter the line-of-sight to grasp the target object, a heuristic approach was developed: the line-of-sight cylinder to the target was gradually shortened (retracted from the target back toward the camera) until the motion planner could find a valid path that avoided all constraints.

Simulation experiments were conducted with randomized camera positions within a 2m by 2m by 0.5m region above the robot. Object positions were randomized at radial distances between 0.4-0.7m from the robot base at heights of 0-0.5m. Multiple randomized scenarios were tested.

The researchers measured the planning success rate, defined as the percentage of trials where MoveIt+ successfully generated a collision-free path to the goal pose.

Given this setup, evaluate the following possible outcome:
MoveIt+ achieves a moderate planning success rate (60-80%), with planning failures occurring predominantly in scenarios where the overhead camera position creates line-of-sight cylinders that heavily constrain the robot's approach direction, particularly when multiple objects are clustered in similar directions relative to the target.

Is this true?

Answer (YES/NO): YES